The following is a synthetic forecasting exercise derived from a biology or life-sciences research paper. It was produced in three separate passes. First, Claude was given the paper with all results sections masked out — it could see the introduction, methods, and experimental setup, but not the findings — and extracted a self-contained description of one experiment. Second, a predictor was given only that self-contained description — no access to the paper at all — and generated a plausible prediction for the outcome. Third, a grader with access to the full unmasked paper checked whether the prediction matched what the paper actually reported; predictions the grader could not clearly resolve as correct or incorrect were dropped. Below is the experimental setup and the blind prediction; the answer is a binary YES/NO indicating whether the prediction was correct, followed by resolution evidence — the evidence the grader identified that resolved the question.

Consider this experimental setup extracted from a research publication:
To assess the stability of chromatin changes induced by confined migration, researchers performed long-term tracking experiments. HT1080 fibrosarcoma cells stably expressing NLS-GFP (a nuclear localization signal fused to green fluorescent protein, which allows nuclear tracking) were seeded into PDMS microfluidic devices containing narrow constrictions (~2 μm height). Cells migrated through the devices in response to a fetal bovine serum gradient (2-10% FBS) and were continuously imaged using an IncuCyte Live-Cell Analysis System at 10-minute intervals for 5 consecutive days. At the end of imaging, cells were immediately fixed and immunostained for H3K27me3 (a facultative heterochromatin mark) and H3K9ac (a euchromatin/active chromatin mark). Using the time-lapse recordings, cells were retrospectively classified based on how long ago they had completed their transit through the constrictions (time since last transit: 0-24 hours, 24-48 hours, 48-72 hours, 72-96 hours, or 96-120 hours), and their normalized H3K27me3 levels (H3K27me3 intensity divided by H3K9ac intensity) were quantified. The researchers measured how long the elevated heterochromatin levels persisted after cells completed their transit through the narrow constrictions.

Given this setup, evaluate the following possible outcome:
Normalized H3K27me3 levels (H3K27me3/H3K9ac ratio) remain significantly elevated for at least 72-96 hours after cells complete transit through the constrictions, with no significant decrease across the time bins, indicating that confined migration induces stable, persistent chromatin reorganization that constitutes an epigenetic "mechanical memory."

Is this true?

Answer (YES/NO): YES